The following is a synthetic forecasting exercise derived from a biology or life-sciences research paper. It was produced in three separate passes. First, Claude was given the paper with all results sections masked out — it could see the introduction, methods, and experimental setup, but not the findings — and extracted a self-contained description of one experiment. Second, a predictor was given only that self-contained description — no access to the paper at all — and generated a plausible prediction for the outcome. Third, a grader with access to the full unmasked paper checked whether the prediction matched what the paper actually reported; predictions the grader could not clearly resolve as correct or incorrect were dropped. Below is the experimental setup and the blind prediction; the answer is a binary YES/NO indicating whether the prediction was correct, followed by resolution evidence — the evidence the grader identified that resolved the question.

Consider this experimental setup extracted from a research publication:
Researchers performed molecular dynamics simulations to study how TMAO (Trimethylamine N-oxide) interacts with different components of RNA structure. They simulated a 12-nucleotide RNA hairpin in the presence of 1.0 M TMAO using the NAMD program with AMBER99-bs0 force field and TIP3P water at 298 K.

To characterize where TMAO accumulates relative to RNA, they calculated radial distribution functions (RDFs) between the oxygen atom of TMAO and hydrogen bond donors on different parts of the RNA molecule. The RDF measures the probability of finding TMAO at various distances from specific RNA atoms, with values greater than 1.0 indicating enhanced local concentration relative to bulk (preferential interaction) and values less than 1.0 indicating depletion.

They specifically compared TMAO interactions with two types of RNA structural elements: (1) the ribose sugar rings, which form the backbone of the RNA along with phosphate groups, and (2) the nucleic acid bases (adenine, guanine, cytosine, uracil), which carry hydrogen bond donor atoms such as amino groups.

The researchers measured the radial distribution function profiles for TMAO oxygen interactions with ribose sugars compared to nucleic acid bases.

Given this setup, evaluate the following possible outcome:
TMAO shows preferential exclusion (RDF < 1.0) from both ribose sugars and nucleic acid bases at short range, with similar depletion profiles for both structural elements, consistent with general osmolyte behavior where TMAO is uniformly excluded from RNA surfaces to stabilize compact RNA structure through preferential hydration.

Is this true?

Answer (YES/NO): NO